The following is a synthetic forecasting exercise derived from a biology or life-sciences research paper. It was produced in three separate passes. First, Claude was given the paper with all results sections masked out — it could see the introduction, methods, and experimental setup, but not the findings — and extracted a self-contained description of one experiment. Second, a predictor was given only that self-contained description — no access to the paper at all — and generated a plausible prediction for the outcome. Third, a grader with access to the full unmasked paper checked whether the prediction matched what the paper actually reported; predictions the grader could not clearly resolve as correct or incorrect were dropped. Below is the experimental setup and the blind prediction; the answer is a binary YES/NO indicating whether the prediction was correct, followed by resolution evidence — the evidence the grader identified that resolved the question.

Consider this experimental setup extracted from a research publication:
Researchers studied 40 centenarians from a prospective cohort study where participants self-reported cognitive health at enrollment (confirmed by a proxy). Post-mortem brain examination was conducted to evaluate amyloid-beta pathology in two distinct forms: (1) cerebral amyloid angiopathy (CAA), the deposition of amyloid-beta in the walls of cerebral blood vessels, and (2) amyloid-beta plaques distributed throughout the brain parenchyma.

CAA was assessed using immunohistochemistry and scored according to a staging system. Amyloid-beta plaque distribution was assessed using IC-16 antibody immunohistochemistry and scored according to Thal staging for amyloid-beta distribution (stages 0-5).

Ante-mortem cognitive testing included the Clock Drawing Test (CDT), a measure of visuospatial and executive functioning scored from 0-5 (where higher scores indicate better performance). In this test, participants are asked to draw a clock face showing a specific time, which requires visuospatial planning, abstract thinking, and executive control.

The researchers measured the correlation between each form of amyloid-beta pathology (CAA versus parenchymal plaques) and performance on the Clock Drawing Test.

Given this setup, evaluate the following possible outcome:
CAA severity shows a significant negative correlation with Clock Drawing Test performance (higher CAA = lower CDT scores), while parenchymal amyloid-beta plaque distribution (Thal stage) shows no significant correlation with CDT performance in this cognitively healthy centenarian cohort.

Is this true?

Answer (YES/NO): YES